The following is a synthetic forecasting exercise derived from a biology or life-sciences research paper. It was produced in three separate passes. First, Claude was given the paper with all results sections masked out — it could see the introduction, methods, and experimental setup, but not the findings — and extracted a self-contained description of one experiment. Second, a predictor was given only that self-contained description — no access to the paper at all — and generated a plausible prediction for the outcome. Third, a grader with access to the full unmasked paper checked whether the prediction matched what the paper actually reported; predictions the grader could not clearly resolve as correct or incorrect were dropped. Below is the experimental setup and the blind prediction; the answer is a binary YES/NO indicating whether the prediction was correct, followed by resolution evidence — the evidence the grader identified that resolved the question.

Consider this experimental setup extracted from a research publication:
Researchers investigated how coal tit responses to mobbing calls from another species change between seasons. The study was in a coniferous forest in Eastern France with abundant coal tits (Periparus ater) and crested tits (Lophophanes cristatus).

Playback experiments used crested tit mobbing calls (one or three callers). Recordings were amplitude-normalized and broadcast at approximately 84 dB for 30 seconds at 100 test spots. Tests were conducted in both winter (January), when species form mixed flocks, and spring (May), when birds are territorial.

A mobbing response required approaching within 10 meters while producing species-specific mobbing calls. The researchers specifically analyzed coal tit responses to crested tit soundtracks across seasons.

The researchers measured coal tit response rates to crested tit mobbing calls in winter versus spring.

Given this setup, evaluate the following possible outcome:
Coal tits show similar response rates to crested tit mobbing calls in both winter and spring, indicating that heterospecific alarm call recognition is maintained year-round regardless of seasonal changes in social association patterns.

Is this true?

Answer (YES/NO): NO